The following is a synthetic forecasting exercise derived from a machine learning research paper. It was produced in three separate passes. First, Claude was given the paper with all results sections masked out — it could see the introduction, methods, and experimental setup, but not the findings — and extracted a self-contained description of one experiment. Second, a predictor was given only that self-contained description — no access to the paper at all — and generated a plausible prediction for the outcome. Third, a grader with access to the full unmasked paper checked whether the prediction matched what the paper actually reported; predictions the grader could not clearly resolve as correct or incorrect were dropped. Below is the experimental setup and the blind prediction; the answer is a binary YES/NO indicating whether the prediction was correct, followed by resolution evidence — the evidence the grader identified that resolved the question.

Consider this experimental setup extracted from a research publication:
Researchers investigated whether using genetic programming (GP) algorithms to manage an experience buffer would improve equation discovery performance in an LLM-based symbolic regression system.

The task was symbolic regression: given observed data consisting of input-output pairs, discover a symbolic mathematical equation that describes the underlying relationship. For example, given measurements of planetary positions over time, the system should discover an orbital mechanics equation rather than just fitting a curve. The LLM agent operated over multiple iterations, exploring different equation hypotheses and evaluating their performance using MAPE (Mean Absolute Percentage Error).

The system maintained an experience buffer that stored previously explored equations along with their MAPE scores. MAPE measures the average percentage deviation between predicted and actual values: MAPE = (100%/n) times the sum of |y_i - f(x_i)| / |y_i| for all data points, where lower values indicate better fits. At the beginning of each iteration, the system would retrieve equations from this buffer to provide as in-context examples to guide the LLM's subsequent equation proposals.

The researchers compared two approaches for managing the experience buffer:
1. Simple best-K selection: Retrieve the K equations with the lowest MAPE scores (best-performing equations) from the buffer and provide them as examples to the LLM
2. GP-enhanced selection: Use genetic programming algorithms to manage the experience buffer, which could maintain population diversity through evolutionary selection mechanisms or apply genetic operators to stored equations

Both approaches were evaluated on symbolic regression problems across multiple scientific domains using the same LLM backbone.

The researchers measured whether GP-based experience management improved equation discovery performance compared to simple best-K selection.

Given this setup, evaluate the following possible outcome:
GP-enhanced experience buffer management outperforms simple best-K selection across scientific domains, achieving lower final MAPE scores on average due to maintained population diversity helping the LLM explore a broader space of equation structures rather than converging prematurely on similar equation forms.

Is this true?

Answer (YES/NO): NO